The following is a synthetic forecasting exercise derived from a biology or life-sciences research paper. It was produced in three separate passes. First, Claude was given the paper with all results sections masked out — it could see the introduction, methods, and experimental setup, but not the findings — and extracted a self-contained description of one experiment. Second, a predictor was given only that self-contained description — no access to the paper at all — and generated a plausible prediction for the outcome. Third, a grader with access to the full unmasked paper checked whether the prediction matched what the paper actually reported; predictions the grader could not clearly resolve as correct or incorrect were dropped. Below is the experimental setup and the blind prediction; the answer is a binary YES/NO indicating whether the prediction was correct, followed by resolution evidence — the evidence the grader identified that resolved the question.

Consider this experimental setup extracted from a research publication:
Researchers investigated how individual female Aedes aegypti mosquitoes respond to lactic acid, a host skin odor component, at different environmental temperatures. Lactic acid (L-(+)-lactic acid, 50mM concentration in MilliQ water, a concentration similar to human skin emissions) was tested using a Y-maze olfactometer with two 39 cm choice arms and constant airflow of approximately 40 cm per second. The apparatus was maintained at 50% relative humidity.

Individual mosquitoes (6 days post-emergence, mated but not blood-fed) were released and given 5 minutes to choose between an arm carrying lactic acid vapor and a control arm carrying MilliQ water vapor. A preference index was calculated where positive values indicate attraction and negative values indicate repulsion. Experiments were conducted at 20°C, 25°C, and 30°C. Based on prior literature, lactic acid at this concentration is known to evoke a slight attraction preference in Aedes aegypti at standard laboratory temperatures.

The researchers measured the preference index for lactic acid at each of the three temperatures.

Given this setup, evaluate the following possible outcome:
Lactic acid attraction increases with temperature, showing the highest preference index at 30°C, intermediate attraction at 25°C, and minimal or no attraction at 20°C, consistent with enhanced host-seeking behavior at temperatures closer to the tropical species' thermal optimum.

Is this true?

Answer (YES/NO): NO